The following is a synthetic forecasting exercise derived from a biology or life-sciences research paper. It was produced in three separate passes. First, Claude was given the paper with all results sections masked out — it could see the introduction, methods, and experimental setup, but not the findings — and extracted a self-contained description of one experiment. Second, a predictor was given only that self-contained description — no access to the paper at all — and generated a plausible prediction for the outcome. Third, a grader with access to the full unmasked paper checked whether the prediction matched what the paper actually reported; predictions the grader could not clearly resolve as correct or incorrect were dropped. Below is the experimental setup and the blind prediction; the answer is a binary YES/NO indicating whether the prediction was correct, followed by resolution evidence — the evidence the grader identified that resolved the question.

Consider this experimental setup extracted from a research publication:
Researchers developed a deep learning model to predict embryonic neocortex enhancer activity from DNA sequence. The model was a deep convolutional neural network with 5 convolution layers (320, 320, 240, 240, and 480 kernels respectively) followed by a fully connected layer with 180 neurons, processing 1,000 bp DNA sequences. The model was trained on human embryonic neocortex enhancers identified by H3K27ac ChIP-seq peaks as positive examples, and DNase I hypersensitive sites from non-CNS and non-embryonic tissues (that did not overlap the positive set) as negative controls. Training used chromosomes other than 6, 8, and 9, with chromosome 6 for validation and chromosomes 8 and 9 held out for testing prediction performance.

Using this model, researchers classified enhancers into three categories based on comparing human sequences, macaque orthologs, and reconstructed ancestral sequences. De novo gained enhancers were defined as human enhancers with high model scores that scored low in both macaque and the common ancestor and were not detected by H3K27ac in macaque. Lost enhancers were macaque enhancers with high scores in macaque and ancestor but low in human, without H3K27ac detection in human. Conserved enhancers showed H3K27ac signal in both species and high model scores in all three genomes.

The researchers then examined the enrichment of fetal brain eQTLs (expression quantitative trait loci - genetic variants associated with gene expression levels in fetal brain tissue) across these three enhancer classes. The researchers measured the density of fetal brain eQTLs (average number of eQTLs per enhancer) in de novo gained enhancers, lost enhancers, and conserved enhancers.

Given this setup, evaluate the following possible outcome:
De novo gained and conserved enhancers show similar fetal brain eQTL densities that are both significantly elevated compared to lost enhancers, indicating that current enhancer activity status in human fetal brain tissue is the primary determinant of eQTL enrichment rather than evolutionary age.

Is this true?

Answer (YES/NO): NO